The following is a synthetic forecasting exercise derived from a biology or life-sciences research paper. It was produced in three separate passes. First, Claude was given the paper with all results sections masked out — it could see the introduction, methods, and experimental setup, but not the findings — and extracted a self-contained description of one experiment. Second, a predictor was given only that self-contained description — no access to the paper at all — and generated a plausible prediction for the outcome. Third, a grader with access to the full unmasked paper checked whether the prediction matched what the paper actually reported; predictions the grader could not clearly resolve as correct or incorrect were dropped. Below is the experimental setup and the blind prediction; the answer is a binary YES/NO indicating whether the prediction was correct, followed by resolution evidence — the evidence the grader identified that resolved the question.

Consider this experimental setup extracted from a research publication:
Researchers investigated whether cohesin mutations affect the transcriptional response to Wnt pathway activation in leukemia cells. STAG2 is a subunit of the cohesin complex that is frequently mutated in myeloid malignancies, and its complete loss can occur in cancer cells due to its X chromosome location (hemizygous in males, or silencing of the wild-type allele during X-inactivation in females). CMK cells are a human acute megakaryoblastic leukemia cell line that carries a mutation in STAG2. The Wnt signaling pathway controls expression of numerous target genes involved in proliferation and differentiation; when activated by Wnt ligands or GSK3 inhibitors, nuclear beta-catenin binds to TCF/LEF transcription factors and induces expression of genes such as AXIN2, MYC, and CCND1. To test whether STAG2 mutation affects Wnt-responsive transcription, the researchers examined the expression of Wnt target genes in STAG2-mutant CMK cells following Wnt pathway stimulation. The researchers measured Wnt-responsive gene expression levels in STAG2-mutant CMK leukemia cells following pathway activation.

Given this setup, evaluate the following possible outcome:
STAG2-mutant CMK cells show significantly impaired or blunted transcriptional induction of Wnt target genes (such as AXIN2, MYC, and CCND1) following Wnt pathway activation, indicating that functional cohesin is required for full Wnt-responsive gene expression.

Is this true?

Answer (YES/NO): NO